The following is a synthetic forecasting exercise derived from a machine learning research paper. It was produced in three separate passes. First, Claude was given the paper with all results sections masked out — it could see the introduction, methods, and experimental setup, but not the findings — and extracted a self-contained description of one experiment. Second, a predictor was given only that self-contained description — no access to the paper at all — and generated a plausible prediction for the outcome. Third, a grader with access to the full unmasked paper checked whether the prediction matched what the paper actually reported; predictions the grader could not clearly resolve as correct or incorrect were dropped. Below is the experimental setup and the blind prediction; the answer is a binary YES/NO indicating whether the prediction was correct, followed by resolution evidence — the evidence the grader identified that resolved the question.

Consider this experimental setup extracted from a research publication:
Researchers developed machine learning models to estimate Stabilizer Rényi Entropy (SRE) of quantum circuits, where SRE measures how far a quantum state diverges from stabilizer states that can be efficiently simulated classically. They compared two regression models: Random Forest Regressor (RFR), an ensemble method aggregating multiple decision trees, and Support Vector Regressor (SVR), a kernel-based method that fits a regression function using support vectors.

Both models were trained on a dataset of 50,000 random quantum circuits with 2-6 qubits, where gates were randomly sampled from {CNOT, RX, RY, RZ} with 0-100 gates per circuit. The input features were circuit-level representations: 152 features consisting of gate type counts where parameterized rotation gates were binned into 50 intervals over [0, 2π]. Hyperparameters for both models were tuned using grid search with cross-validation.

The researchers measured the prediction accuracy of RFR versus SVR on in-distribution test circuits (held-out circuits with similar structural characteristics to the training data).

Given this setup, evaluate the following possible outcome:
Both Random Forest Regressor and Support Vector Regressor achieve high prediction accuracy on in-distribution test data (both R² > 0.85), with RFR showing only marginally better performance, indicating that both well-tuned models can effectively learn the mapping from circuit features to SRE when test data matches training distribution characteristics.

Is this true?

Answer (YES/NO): NO